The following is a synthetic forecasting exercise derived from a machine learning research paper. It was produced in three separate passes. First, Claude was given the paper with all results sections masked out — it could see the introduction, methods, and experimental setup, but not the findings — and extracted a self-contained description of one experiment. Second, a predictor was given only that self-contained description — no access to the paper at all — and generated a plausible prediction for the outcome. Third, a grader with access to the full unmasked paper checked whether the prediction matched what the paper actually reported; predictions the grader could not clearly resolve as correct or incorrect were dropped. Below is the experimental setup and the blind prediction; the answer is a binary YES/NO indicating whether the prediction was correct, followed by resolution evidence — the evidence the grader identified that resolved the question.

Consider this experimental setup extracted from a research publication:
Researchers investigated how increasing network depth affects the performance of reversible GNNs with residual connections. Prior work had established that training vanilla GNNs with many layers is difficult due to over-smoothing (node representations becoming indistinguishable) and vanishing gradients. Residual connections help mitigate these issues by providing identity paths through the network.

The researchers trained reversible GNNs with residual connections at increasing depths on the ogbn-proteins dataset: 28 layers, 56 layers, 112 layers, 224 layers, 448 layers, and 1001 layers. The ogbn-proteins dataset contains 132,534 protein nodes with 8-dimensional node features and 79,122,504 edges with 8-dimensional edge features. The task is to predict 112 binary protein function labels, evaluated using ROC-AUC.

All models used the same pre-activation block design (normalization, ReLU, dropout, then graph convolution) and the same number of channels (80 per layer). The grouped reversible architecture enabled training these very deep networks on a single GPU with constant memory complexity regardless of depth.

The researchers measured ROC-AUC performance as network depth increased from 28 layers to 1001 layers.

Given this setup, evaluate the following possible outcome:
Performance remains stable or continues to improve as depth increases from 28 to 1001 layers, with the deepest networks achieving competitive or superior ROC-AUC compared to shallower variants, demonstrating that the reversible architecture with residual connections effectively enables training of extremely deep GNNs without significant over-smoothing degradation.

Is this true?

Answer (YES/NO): YES